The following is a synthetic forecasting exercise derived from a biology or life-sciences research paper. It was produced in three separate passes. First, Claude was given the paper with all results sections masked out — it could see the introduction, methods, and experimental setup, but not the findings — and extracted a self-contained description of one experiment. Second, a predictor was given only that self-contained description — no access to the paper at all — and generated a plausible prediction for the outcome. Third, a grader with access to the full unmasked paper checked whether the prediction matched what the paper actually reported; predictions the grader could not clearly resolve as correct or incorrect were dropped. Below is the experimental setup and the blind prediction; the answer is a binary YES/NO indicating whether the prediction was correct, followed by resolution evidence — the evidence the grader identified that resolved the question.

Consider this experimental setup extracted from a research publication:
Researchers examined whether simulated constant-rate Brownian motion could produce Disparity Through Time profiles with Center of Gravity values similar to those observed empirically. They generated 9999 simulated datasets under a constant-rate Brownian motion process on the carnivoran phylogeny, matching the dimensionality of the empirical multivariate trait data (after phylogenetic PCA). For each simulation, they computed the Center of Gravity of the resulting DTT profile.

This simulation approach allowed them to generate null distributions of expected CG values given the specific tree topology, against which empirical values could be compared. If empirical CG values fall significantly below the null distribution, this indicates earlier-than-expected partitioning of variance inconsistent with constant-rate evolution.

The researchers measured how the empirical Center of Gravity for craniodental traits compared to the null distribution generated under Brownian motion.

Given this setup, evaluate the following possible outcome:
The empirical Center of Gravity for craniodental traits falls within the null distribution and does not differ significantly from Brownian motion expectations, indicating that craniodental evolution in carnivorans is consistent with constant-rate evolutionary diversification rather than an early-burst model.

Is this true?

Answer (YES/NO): NO